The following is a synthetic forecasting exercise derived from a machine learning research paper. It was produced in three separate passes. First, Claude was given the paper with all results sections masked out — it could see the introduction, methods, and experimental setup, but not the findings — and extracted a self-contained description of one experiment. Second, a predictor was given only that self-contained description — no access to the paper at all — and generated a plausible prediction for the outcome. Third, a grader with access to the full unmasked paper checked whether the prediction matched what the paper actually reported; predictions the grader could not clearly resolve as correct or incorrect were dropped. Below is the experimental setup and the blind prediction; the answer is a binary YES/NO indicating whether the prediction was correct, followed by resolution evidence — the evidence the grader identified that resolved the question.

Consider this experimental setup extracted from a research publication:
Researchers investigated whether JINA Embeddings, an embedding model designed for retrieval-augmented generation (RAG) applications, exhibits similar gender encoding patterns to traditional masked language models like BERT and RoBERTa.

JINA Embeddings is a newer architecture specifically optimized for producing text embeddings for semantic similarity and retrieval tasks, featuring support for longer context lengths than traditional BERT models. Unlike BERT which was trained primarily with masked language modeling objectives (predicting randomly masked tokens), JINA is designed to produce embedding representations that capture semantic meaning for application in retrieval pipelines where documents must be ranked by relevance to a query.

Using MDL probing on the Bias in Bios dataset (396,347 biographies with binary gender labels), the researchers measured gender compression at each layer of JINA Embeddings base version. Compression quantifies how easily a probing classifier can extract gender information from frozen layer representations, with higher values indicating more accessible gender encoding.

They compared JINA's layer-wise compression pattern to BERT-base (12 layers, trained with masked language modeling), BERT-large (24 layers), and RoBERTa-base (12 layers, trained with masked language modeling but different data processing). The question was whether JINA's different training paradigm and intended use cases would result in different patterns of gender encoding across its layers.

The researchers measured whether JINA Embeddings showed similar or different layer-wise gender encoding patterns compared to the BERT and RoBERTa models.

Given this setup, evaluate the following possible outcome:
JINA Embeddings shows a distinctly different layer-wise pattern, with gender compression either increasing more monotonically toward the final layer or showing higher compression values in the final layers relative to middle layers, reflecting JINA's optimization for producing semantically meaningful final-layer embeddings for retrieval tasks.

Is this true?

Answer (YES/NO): NO